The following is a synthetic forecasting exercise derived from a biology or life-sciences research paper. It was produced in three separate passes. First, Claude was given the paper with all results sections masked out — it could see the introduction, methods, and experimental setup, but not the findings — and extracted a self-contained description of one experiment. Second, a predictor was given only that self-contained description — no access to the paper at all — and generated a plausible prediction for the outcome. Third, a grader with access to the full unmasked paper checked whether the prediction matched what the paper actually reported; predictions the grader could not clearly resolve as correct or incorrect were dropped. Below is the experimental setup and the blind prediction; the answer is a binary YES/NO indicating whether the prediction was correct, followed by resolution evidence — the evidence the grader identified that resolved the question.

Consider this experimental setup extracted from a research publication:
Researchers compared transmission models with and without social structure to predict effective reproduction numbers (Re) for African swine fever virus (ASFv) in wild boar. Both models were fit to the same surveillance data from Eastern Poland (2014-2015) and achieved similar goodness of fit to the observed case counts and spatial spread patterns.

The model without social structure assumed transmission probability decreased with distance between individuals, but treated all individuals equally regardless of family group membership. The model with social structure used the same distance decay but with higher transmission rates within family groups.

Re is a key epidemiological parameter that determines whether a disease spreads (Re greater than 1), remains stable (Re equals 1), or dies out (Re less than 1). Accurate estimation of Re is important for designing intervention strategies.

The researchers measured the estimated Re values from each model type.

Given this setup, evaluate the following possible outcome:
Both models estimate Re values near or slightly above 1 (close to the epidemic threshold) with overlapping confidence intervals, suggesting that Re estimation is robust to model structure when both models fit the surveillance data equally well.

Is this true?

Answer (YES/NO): NO